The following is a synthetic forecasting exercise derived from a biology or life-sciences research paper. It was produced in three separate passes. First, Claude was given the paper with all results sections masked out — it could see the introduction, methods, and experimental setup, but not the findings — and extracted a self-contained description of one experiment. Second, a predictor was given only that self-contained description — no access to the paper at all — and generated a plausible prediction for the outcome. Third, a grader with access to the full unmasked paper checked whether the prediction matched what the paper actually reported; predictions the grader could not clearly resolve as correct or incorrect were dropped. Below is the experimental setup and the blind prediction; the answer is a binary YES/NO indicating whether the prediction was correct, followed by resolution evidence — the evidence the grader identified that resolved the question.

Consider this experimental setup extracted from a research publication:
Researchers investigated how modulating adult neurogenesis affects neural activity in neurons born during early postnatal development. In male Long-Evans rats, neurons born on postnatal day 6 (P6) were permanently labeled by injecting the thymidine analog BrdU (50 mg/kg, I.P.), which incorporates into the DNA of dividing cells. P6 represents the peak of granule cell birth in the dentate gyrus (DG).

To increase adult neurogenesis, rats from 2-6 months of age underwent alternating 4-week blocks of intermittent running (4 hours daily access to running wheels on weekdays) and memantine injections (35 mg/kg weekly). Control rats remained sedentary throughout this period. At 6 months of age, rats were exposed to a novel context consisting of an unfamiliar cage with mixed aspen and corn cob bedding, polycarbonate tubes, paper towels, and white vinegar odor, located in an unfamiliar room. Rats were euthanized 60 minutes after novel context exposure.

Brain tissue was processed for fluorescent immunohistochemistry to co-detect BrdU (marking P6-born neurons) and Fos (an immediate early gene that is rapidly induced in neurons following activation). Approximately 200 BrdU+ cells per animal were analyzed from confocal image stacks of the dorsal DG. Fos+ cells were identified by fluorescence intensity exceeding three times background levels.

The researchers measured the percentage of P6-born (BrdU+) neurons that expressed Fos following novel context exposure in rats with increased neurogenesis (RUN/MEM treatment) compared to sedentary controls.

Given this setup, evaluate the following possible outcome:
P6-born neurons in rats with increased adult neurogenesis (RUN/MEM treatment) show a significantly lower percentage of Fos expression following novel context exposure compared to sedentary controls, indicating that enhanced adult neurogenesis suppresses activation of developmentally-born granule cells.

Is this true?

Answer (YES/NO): YES